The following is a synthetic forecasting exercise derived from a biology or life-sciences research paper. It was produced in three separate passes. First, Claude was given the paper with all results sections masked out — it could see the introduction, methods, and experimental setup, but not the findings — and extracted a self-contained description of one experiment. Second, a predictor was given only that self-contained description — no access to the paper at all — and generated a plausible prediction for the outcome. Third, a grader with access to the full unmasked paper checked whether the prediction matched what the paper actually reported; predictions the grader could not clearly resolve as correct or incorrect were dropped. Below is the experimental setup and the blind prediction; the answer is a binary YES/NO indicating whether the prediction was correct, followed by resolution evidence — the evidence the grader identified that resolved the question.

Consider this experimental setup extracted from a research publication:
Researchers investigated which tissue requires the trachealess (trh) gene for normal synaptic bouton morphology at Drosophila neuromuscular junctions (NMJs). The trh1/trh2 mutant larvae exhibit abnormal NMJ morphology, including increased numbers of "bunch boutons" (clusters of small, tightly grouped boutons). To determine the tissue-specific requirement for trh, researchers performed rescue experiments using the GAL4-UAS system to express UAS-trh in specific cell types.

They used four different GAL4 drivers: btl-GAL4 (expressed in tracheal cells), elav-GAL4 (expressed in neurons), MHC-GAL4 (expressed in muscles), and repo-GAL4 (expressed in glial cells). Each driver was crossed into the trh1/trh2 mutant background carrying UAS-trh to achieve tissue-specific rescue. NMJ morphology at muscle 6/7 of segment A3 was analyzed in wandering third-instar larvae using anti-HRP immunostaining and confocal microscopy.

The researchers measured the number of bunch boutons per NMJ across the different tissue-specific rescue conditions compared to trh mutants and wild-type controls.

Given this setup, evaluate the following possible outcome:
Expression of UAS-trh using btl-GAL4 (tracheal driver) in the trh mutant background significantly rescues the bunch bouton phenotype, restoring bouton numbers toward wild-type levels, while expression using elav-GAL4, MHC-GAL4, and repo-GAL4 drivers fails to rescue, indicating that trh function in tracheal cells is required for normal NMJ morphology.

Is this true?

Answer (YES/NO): YES